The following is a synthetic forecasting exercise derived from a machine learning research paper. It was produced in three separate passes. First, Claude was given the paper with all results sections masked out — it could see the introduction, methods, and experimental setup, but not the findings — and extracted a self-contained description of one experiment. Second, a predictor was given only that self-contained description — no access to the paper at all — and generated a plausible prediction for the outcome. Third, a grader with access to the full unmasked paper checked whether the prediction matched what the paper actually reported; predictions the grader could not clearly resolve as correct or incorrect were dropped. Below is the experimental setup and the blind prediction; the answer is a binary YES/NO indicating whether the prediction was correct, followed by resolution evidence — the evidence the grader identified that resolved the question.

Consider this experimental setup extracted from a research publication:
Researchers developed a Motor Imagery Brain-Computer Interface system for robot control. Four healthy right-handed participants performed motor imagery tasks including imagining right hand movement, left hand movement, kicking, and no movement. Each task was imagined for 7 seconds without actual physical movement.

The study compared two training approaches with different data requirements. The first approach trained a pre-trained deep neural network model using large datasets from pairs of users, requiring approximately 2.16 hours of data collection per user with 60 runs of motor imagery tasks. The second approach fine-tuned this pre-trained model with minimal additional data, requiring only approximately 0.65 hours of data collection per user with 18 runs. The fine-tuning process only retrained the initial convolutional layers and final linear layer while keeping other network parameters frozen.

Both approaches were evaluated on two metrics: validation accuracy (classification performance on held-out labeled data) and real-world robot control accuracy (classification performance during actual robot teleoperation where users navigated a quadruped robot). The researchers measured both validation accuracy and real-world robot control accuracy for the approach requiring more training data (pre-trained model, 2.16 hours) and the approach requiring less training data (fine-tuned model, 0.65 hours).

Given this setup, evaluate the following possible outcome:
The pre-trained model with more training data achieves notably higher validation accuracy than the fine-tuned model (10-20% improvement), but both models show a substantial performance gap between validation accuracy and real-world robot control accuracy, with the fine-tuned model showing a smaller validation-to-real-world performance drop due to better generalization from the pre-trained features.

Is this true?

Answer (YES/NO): NO